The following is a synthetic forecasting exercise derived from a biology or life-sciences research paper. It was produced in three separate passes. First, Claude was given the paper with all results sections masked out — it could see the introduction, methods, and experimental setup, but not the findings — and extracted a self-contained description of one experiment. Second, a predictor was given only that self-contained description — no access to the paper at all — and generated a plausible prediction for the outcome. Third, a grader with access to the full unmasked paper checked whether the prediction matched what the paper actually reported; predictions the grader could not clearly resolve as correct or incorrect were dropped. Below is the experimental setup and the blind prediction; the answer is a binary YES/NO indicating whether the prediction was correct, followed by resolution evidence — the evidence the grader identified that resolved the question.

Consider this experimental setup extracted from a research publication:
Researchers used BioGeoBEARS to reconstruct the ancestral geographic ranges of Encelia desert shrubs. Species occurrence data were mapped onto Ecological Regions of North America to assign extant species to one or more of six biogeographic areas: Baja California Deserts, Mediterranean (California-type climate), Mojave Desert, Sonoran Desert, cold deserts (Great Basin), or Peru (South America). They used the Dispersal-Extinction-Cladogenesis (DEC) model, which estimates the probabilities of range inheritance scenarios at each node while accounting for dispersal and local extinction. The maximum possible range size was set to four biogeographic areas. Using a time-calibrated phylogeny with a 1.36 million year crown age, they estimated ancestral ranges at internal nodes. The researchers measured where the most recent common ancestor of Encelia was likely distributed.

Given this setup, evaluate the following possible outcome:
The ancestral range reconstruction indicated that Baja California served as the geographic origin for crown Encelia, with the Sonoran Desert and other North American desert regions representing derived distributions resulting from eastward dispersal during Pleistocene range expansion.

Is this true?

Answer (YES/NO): NO